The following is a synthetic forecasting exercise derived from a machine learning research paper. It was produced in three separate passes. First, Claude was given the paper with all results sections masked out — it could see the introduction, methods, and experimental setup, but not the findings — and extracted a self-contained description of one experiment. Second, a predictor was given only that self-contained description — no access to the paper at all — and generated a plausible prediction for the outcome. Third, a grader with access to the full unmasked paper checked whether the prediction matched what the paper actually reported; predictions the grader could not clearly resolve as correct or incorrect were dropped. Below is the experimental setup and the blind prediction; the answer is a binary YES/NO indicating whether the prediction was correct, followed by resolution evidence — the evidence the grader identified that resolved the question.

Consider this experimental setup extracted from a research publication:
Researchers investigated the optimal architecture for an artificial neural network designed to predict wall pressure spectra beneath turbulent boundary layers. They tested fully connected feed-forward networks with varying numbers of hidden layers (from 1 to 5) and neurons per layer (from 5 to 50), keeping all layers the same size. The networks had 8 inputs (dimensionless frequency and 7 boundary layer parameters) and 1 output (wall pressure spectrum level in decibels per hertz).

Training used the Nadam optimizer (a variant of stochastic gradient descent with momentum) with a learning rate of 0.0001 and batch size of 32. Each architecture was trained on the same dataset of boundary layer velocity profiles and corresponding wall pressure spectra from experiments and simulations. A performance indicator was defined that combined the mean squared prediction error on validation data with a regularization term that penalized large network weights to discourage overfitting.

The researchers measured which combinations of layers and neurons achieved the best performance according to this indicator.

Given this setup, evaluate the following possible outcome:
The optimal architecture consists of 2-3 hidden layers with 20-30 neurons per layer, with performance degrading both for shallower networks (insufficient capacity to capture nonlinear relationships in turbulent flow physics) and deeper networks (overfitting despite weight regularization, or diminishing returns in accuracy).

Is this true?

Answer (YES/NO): NO